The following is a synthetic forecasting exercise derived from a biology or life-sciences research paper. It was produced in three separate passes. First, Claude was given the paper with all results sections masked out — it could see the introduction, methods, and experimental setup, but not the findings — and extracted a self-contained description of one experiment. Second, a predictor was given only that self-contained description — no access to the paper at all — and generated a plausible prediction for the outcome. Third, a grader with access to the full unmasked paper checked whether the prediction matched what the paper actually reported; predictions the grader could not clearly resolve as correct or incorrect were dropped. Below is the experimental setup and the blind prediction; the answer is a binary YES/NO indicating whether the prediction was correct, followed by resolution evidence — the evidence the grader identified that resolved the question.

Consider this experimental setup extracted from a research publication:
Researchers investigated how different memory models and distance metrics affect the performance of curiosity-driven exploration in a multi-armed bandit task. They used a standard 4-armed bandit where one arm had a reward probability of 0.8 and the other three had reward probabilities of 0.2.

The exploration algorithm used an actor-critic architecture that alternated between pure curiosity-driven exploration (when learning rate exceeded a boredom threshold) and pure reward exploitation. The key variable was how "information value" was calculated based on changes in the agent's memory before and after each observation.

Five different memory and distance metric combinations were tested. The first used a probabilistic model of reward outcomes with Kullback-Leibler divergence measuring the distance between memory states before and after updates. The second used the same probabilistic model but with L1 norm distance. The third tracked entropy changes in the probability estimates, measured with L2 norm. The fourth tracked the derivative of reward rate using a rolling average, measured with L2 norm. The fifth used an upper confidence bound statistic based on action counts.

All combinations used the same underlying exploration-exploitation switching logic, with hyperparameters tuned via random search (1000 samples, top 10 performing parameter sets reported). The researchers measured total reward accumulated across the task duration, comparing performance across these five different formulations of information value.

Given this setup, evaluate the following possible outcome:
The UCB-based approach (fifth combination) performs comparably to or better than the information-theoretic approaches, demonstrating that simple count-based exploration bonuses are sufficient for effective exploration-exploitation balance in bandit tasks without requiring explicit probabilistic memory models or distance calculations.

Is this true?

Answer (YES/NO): YES